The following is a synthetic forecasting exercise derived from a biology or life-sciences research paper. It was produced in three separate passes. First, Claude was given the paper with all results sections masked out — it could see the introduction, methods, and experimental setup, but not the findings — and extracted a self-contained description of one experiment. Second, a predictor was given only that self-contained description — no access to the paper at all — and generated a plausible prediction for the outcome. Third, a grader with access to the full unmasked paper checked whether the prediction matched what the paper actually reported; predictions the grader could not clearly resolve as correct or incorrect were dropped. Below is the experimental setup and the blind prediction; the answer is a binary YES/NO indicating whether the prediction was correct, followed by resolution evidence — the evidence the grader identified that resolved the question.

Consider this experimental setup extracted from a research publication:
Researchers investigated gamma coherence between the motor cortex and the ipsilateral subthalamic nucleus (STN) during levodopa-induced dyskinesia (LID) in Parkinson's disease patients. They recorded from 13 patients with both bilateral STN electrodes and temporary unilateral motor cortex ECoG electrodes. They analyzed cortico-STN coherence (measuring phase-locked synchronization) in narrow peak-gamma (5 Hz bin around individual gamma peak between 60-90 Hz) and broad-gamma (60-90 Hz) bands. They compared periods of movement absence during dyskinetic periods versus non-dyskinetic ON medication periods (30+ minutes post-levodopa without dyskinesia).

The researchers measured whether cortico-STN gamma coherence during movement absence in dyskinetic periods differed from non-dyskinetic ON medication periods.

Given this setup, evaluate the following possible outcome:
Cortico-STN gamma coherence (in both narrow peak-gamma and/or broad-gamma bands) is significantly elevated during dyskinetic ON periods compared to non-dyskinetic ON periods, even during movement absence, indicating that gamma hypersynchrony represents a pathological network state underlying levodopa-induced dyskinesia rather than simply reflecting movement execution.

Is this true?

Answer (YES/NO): YES